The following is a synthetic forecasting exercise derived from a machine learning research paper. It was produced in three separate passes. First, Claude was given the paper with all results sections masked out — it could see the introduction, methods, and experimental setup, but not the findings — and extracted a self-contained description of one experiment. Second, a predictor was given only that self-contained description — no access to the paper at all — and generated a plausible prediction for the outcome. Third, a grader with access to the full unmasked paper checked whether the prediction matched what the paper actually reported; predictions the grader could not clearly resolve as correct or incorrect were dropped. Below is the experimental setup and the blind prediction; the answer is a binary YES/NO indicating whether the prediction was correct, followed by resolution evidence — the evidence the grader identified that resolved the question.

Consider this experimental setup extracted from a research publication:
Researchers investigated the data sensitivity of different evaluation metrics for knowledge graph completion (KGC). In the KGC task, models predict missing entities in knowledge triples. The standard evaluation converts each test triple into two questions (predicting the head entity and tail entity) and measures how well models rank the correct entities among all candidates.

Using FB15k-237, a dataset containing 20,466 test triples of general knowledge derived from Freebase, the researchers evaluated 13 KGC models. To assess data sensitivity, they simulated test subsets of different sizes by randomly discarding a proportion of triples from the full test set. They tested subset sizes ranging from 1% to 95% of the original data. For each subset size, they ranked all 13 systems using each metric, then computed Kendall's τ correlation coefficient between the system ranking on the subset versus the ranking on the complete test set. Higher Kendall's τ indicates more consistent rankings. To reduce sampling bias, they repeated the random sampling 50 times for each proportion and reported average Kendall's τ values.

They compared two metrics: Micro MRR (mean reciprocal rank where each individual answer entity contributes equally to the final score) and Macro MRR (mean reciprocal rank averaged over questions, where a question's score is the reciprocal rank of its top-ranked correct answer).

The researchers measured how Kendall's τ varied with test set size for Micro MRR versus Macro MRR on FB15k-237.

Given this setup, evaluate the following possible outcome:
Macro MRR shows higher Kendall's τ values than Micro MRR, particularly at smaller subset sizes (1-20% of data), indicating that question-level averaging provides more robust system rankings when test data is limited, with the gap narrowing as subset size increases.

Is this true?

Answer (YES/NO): YES